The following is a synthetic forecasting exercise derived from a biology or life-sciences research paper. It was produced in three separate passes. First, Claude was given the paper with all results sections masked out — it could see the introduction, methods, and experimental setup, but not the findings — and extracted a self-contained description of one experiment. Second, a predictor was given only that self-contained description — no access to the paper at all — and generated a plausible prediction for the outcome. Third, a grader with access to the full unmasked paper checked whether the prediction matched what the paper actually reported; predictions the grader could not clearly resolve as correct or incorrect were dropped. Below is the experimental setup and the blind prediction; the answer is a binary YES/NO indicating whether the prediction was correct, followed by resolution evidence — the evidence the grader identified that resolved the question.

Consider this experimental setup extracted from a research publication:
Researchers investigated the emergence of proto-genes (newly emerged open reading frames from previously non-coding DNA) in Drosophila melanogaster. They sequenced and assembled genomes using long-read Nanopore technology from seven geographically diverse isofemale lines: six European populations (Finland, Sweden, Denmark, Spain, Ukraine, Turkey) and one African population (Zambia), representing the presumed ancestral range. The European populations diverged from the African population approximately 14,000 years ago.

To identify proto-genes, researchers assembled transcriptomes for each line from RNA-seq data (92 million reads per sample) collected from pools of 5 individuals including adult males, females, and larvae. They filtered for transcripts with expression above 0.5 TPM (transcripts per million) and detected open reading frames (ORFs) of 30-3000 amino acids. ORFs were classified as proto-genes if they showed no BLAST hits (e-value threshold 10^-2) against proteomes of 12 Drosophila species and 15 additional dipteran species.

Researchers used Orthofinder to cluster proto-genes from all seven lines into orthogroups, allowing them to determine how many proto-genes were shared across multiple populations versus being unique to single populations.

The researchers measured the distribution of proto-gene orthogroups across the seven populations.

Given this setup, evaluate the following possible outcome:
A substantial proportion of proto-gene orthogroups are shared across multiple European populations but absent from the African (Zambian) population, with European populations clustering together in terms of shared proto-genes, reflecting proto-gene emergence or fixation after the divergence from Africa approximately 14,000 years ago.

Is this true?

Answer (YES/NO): NO